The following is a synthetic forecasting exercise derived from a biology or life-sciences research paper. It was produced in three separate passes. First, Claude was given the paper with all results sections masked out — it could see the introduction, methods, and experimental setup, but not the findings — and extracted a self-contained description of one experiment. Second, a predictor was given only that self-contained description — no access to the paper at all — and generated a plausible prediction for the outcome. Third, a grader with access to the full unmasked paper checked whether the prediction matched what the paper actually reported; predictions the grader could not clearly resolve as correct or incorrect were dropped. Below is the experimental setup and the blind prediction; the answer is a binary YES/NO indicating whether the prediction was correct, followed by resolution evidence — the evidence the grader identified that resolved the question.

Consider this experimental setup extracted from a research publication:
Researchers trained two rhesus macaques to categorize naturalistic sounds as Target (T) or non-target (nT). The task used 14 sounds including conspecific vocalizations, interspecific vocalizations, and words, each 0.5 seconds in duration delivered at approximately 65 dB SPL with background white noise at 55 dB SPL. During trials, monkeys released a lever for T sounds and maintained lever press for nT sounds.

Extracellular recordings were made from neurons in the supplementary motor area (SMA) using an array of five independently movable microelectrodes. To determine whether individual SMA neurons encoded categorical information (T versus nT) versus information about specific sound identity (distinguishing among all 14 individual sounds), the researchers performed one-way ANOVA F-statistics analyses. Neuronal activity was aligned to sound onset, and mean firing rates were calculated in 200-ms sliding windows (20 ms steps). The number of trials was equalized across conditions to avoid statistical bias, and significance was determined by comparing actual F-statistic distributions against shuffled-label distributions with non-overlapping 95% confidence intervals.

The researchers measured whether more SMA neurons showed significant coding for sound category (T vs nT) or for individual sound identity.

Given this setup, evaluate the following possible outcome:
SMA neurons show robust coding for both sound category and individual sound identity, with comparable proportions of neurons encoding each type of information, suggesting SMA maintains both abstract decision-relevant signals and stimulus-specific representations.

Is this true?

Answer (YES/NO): NO